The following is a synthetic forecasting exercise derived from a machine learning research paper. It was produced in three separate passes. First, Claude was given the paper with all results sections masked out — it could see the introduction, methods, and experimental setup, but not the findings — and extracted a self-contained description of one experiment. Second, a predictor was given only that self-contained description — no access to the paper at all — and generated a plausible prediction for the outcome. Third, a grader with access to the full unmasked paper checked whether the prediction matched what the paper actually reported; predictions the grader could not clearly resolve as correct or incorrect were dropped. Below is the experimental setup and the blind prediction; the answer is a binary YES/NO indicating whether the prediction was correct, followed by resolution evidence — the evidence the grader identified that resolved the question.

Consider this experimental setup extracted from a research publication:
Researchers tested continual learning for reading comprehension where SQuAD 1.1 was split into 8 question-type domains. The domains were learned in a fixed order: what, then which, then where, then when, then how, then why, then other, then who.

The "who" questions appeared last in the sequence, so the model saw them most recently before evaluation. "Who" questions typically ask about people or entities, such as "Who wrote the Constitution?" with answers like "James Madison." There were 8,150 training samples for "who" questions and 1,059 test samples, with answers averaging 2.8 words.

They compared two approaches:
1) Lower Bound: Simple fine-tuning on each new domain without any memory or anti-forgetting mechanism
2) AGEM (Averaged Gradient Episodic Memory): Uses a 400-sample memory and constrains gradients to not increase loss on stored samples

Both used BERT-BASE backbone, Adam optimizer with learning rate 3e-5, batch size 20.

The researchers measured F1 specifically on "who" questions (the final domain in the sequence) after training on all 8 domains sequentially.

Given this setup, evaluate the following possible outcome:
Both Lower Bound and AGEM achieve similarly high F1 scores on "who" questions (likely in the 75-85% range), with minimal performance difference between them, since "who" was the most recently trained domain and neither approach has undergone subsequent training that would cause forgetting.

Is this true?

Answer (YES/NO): NO